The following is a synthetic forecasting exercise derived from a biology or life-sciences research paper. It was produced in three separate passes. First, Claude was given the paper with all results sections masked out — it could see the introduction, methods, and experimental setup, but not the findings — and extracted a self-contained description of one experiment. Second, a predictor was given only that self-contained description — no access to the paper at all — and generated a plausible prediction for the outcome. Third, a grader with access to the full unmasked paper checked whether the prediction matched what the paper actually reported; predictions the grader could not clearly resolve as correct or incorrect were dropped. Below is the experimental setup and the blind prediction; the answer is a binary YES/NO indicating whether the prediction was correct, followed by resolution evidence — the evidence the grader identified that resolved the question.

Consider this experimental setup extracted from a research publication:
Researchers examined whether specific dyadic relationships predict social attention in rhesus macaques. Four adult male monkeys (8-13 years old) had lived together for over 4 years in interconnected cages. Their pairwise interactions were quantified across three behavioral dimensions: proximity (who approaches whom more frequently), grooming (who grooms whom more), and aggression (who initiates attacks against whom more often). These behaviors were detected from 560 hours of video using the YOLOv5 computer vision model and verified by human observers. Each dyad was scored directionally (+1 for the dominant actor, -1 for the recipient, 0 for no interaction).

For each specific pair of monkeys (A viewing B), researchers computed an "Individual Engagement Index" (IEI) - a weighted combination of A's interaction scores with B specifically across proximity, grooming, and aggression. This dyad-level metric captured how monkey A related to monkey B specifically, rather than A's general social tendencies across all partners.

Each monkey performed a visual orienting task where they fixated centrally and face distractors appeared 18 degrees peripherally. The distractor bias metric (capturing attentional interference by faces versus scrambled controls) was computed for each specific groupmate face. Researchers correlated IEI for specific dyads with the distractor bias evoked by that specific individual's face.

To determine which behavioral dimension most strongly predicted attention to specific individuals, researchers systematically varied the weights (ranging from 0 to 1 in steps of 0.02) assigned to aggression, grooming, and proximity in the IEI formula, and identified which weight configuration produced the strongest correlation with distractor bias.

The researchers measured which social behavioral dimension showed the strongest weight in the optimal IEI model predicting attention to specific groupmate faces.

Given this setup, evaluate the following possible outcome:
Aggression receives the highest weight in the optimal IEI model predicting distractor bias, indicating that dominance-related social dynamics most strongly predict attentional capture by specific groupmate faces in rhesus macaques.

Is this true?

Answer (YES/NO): YES